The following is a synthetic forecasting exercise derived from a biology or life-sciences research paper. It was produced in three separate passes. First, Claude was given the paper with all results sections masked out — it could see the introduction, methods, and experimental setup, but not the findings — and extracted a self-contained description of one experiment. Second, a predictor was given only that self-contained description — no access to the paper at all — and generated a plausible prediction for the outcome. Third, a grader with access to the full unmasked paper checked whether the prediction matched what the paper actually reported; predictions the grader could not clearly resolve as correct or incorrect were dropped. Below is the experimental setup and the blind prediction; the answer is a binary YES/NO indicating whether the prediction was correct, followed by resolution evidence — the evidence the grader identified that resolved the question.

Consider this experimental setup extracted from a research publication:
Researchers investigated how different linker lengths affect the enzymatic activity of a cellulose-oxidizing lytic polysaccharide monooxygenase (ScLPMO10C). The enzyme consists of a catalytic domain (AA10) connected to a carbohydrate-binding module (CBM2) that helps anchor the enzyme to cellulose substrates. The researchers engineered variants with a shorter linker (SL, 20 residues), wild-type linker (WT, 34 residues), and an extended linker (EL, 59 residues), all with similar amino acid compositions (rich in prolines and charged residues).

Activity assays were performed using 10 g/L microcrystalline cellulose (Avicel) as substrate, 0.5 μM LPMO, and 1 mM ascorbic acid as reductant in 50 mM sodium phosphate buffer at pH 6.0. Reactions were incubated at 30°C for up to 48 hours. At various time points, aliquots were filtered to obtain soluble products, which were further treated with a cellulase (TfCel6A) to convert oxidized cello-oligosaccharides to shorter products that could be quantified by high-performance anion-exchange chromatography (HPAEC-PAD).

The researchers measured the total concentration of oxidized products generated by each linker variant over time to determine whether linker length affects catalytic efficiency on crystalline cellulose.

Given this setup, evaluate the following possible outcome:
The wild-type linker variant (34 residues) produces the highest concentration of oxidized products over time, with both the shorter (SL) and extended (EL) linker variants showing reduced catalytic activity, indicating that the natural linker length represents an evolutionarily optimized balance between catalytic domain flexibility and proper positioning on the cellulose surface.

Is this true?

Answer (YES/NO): YES